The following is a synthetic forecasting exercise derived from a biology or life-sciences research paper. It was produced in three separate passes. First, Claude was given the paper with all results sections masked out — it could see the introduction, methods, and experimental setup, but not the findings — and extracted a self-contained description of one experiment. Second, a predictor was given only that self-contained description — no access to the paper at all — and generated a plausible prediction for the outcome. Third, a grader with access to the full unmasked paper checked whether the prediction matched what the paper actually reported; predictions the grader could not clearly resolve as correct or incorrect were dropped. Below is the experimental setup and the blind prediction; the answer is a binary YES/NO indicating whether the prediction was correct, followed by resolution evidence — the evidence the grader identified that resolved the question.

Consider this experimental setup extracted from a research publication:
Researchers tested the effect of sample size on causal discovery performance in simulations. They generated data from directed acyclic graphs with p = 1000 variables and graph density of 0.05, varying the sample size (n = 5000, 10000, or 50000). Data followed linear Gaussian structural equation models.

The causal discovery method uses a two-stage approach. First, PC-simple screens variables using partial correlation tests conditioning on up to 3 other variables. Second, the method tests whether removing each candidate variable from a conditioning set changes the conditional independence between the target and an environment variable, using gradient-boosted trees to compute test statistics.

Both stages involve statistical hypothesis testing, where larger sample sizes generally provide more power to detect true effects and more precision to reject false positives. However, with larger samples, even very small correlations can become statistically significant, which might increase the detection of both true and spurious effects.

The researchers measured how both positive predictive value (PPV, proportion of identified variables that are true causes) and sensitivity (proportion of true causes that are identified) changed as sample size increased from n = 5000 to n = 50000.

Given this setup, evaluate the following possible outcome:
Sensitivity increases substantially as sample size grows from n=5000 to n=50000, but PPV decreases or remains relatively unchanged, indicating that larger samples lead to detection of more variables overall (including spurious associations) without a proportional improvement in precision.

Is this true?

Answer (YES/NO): NO